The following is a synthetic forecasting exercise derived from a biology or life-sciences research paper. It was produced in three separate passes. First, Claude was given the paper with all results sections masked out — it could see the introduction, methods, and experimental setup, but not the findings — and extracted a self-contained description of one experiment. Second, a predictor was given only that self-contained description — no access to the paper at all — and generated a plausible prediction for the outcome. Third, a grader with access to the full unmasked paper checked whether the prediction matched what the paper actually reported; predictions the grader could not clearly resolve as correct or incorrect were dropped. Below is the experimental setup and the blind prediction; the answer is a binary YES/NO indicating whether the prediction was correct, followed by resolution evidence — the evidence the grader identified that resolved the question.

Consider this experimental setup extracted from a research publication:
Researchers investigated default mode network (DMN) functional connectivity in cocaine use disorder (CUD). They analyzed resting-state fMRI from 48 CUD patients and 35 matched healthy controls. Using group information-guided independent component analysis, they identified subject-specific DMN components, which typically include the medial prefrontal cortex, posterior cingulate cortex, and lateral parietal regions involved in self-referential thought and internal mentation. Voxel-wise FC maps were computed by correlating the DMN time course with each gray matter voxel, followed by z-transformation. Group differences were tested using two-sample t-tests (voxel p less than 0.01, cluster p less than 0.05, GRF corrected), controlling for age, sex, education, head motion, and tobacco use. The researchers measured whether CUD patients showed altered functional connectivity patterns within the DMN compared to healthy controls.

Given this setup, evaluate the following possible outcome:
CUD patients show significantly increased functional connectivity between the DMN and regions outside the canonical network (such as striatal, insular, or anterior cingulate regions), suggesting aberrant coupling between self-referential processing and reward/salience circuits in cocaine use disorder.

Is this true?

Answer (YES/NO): YES